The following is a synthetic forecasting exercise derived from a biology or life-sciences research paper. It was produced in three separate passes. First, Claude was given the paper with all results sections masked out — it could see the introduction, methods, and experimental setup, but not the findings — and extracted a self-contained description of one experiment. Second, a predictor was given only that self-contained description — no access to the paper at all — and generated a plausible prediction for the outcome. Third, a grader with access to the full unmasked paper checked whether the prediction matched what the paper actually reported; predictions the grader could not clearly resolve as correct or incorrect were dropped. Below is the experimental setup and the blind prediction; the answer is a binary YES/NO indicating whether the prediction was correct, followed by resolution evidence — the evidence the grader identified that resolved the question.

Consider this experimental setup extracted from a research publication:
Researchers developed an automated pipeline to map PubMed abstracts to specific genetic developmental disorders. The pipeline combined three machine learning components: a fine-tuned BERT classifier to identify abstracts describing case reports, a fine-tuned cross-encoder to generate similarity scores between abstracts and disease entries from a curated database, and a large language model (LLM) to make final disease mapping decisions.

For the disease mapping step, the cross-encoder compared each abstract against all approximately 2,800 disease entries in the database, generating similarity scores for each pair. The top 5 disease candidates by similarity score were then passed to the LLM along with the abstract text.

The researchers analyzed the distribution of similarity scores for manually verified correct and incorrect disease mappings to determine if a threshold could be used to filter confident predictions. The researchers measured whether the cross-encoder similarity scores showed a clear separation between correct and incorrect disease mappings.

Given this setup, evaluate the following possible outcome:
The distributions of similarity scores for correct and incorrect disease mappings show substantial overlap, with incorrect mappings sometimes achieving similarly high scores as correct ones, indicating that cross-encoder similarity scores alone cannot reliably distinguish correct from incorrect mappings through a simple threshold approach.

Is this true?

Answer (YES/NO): NO